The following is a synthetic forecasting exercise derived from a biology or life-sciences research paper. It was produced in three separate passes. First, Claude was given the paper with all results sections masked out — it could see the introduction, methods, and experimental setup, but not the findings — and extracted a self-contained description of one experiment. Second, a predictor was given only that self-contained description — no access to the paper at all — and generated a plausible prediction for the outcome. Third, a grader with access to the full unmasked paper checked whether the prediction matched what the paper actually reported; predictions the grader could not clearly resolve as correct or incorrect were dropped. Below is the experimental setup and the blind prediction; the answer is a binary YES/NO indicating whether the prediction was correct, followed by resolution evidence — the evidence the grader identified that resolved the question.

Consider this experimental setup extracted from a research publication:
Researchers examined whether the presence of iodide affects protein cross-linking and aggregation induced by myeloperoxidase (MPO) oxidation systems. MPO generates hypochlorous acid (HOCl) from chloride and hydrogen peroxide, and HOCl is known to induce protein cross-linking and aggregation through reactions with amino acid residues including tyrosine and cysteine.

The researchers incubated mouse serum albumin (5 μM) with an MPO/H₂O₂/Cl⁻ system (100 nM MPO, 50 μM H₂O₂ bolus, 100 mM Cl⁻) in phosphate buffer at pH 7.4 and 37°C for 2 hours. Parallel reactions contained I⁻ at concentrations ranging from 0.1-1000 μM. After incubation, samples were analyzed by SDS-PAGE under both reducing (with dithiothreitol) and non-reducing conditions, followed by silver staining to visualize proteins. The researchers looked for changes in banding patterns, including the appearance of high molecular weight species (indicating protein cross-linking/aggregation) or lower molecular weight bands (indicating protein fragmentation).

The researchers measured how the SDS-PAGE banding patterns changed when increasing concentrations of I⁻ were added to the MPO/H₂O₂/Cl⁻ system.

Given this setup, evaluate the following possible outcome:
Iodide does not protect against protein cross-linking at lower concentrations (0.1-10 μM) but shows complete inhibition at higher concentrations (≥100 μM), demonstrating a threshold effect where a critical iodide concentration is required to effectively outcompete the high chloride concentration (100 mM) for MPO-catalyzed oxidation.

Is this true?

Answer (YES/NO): NO